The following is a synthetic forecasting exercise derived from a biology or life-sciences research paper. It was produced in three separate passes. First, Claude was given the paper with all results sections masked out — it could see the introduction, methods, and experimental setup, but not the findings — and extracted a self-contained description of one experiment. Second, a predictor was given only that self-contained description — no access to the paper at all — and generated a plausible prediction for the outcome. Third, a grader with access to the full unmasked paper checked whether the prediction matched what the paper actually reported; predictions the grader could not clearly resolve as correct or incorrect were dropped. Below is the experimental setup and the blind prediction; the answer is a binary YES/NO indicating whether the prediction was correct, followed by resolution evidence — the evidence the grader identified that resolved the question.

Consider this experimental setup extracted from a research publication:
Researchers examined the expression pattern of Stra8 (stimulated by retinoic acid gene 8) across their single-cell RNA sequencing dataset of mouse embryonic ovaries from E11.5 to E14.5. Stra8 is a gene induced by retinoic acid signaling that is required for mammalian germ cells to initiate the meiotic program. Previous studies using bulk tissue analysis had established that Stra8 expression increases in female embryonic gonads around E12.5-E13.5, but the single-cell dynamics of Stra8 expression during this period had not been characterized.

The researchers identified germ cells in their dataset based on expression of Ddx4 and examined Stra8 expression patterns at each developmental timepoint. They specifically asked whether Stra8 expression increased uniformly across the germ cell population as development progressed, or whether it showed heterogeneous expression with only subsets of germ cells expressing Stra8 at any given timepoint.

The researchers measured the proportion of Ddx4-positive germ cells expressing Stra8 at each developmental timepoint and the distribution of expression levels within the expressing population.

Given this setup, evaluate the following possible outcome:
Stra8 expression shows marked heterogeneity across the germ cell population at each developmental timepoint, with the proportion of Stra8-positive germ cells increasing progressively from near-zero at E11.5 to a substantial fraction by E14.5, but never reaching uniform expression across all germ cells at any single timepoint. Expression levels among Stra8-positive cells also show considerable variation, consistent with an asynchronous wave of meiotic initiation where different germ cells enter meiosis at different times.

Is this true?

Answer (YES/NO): YES